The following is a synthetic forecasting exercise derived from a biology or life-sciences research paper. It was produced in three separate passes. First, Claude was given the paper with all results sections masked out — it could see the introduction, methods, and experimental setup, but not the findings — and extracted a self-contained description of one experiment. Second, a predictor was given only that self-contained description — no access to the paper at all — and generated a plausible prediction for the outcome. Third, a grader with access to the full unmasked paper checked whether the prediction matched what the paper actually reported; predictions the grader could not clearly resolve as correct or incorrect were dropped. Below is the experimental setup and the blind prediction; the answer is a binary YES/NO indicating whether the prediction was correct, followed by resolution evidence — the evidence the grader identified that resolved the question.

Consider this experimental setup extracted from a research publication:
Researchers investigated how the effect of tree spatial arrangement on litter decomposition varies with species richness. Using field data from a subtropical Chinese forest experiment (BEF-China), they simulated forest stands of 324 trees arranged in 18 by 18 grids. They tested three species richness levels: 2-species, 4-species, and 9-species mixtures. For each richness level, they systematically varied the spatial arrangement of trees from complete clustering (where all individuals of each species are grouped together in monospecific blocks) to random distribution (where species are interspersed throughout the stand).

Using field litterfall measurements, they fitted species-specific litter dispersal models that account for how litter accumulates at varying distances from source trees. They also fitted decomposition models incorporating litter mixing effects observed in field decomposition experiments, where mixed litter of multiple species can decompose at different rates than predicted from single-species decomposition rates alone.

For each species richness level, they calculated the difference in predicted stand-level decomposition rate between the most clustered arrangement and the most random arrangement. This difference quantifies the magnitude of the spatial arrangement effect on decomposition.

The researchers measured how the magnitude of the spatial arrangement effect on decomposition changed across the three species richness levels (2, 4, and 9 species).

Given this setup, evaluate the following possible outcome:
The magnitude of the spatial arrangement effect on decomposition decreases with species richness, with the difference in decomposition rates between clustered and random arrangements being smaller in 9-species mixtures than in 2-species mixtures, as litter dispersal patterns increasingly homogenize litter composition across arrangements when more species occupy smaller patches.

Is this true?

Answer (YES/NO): NO